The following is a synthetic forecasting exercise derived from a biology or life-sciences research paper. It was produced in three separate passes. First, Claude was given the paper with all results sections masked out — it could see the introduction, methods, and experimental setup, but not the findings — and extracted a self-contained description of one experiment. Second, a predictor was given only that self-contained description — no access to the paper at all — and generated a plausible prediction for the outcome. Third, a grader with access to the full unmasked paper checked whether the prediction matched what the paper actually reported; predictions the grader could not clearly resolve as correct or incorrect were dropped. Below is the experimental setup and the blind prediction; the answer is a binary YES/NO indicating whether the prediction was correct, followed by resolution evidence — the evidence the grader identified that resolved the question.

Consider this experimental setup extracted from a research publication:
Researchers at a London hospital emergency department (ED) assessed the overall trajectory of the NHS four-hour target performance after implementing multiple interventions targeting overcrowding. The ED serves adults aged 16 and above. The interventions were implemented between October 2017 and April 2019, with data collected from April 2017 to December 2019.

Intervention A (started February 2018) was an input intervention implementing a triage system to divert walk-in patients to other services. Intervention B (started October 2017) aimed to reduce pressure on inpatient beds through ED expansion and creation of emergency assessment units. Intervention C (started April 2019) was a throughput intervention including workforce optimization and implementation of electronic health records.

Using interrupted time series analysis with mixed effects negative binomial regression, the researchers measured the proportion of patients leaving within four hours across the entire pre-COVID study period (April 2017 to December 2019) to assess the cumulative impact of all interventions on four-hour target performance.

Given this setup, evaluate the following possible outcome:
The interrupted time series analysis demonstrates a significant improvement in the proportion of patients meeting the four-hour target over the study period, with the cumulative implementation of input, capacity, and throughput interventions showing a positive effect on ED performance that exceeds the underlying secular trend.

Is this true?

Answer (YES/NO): NO